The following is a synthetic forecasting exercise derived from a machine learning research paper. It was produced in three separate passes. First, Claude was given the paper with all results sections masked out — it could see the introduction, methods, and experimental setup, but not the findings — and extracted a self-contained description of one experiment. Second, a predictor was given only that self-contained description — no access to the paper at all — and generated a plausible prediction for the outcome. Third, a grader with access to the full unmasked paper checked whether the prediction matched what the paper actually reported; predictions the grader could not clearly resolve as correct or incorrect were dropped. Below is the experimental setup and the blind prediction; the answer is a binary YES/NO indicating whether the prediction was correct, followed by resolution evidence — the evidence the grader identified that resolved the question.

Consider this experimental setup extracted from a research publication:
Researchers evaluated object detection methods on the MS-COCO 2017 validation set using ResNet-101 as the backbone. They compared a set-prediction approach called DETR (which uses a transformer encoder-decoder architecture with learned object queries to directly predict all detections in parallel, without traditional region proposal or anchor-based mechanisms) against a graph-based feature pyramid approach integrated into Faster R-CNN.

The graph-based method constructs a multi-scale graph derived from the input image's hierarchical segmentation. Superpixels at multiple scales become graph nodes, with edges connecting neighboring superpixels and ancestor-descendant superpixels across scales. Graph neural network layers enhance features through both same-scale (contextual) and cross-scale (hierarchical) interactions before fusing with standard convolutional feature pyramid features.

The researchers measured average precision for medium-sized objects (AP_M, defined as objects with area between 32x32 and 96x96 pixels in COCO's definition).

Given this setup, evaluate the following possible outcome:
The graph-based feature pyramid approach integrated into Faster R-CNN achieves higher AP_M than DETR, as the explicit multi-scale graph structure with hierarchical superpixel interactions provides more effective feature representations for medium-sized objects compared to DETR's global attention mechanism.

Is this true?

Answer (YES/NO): NO